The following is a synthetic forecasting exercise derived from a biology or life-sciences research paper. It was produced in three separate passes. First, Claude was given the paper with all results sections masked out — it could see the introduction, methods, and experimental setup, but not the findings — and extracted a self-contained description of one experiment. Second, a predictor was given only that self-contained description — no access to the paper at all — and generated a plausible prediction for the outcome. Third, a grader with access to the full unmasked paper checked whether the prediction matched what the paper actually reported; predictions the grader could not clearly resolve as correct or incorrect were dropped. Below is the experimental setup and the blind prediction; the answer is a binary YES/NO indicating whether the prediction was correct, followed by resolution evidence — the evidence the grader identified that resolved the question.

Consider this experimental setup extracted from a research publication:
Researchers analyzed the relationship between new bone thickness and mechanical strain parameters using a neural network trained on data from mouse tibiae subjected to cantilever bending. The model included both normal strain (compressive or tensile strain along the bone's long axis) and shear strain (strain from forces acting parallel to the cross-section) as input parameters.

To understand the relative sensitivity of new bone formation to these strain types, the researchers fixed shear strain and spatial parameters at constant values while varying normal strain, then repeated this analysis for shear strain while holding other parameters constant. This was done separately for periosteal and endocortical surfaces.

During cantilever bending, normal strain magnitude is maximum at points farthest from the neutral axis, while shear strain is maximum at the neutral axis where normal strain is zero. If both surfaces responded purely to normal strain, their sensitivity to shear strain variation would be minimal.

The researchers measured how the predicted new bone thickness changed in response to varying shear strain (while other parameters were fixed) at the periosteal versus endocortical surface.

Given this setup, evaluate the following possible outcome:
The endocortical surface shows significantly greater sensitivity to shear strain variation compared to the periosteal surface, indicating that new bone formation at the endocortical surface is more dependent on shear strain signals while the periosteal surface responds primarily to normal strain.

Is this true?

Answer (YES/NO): NO